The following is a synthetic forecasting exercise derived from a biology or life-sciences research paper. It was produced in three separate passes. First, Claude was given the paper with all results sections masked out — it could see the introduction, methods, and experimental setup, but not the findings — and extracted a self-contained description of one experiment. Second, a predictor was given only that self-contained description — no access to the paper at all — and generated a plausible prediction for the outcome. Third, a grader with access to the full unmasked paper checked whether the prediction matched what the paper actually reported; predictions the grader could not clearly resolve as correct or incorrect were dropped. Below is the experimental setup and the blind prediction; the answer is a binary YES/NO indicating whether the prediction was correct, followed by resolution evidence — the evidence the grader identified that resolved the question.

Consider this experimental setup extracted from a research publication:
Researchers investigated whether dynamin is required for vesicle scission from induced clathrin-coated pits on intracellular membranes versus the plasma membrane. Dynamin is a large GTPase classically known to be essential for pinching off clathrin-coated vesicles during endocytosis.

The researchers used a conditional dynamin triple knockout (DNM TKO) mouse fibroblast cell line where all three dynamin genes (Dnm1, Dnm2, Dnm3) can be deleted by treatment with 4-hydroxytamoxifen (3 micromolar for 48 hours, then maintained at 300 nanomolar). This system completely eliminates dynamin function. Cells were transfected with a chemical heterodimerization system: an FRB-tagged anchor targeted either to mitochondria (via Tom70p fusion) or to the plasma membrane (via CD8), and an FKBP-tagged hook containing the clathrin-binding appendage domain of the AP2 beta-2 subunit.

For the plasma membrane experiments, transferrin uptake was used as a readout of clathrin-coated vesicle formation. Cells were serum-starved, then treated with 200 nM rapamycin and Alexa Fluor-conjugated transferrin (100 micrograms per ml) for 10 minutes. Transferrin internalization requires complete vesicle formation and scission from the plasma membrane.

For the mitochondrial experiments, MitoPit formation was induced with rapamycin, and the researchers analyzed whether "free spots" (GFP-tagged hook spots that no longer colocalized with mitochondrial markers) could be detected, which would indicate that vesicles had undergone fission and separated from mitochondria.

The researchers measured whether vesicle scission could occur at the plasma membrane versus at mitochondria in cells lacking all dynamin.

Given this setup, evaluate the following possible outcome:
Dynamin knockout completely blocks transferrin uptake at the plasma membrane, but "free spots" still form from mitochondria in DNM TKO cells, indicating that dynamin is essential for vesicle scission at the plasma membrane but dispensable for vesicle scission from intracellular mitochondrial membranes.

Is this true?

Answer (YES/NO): YES